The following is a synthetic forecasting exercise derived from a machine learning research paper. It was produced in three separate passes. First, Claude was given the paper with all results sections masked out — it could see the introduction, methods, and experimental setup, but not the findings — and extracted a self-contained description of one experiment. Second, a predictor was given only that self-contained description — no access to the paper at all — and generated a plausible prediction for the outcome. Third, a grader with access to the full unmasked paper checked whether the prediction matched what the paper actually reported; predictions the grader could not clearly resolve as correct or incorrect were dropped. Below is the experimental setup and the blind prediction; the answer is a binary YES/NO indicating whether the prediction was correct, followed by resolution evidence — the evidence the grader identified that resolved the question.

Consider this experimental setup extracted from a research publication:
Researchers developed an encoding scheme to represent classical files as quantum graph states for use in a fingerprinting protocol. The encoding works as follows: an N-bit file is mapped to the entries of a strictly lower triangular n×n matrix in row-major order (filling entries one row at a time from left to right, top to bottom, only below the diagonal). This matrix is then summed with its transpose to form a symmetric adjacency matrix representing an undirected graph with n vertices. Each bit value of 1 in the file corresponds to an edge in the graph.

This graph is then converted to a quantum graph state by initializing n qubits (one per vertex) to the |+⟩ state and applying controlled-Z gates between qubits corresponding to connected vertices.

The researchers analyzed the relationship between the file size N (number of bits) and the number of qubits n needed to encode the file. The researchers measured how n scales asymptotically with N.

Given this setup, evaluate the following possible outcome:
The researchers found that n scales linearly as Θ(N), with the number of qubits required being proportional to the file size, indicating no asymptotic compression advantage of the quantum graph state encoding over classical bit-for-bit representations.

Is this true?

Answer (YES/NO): NO